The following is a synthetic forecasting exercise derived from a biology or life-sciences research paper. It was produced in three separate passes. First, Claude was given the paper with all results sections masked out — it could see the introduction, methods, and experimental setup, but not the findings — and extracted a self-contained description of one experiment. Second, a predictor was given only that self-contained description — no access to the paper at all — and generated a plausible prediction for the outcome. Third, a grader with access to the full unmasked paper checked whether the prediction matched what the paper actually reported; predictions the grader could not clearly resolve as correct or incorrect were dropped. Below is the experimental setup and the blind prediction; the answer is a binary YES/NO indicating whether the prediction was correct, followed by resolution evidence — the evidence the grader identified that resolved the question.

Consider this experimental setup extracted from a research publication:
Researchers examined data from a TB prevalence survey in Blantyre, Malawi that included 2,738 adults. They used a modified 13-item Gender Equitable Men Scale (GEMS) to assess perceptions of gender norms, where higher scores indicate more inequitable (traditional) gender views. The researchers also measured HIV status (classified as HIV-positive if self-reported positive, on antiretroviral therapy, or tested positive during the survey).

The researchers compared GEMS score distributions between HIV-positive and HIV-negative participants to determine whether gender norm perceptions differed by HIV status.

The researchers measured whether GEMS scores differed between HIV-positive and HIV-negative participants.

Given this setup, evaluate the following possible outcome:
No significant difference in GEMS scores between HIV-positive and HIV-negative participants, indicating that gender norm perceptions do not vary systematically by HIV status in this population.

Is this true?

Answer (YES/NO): NO